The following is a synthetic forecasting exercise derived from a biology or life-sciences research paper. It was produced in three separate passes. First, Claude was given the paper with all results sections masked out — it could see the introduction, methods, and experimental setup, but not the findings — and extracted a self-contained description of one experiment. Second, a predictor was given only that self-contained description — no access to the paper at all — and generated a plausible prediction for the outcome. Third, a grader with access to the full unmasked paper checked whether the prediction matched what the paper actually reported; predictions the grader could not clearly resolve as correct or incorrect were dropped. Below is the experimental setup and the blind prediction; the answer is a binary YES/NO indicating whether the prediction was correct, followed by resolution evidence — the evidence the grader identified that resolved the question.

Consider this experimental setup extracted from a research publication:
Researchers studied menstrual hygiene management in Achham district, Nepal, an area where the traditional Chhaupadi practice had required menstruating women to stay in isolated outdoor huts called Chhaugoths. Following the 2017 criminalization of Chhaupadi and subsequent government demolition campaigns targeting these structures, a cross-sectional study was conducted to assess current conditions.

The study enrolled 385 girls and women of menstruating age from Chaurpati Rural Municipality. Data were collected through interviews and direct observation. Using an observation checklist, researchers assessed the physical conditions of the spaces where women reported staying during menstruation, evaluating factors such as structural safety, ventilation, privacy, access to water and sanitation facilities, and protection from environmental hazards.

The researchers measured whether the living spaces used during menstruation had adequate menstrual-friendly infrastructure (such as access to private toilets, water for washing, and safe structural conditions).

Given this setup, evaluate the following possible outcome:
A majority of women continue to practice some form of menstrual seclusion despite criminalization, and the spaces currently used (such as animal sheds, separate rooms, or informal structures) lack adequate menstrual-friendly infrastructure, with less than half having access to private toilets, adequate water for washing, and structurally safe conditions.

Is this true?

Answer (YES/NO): NO